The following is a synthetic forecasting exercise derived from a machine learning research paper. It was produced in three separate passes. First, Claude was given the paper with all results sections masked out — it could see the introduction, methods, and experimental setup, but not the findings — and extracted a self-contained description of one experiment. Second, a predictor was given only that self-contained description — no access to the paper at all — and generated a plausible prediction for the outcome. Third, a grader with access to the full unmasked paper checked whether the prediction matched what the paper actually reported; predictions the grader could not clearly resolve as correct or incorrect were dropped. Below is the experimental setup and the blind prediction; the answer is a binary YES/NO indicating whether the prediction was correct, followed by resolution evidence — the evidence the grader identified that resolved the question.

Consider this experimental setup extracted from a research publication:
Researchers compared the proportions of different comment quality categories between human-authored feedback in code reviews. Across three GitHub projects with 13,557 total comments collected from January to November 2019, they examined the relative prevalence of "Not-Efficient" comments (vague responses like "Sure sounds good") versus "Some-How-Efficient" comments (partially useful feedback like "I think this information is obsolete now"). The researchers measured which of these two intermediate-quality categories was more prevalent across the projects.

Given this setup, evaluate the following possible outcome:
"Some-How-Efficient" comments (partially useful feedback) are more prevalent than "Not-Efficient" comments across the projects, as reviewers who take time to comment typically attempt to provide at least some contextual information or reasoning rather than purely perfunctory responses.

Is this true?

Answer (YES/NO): YES